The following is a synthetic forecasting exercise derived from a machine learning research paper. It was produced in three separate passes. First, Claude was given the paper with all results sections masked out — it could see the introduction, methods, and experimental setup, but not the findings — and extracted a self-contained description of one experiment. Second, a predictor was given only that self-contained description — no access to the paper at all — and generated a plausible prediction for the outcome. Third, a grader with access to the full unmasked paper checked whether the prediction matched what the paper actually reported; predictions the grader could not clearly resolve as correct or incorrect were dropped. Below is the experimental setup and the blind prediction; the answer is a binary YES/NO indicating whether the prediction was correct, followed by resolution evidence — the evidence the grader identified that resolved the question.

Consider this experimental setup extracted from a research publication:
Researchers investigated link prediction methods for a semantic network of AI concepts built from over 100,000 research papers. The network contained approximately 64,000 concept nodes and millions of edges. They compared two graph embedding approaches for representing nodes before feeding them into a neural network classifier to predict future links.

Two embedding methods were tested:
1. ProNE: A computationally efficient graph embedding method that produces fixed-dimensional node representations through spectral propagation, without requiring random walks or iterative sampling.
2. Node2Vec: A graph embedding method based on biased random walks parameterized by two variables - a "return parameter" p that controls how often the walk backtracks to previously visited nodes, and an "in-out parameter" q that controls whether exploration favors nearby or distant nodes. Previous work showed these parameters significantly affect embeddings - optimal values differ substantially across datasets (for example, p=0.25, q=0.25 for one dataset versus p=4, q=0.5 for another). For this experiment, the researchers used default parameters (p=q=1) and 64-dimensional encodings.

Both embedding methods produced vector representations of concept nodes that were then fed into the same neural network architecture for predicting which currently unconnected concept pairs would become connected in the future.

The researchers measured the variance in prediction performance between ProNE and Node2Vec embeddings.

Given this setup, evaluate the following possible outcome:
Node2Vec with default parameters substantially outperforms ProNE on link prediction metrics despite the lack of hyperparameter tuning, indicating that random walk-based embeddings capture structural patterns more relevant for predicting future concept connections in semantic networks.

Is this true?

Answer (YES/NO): NO